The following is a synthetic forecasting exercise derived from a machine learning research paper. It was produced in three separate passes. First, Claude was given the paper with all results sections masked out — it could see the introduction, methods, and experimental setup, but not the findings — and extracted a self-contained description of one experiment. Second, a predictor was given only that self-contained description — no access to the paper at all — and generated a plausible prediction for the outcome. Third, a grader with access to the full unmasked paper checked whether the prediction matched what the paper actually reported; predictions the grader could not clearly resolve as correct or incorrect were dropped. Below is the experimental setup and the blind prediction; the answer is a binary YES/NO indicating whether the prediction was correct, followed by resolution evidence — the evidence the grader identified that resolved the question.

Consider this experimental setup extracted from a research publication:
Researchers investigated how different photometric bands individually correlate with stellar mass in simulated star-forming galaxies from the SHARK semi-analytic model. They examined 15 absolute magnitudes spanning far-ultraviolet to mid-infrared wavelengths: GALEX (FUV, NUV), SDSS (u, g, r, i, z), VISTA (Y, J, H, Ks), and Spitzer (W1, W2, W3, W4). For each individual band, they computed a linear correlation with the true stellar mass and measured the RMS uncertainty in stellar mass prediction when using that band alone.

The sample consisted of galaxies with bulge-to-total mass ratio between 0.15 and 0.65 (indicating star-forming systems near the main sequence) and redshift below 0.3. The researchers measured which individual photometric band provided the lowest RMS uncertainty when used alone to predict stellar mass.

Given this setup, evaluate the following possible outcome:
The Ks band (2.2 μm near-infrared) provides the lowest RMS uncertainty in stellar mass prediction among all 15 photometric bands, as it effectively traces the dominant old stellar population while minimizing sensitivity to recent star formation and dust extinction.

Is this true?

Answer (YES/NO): YES